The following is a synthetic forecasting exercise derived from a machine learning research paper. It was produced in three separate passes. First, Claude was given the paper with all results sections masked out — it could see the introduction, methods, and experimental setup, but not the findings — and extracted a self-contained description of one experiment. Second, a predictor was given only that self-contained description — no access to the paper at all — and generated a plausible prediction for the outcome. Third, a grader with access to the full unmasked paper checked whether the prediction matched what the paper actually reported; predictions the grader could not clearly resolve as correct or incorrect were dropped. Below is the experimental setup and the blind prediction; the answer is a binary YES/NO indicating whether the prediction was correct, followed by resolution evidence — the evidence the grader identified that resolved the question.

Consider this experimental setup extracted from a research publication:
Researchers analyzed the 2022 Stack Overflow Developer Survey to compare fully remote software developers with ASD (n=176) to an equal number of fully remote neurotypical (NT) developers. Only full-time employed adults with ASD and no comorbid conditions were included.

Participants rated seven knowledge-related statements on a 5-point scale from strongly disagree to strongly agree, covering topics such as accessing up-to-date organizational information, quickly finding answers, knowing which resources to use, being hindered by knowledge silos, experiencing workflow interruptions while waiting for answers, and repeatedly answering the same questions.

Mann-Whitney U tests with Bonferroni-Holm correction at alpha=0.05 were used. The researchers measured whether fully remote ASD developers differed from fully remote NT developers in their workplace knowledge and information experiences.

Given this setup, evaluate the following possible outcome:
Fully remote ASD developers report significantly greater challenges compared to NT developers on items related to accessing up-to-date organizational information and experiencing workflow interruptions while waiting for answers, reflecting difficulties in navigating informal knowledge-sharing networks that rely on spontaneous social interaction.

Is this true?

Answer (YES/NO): NO